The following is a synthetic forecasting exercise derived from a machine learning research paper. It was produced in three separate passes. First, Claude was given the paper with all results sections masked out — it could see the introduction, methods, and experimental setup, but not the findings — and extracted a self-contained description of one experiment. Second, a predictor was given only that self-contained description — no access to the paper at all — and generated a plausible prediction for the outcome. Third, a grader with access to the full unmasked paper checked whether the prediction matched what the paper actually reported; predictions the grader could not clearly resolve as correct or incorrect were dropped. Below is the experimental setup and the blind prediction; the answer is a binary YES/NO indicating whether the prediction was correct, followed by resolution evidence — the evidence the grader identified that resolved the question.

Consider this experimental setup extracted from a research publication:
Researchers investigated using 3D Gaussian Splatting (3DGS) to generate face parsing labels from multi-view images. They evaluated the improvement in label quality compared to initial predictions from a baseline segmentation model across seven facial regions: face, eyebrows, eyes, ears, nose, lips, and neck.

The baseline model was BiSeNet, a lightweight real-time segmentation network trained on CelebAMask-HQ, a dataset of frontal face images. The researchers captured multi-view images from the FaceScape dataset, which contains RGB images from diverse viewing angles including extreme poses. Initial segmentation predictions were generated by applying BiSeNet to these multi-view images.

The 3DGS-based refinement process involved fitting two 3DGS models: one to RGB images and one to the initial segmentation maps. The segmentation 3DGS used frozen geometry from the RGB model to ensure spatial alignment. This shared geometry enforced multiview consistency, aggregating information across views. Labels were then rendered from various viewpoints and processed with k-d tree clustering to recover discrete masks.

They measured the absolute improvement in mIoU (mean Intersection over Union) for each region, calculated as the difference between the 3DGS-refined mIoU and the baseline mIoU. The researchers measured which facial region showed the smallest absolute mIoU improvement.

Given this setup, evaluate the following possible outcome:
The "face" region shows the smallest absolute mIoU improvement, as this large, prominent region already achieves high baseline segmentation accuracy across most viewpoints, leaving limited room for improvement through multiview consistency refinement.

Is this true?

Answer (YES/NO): NO